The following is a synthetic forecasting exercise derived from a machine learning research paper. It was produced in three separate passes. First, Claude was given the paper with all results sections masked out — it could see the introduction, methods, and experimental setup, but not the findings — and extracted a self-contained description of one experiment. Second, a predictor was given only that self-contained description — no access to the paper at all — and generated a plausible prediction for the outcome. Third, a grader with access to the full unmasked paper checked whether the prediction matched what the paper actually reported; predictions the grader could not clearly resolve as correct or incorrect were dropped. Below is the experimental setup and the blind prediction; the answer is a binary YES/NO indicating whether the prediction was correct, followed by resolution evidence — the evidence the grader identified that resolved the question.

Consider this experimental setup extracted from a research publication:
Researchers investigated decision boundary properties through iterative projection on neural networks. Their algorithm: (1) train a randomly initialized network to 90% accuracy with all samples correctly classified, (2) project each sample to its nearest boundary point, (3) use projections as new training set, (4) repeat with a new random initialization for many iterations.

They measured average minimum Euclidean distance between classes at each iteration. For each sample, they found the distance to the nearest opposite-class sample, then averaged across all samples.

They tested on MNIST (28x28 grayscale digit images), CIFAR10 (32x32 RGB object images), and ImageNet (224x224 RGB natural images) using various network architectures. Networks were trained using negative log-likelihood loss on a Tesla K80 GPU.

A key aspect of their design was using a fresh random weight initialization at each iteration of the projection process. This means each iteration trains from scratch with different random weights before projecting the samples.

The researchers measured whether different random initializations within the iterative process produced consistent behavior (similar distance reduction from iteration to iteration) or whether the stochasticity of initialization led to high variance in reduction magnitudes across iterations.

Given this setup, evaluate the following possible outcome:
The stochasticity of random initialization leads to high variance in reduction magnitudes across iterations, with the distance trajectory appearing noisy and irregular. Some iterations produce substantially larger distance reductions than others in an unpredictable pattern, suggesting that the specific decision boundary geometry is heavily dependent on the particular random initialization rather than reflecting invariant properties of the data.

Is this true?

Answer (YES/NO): NO